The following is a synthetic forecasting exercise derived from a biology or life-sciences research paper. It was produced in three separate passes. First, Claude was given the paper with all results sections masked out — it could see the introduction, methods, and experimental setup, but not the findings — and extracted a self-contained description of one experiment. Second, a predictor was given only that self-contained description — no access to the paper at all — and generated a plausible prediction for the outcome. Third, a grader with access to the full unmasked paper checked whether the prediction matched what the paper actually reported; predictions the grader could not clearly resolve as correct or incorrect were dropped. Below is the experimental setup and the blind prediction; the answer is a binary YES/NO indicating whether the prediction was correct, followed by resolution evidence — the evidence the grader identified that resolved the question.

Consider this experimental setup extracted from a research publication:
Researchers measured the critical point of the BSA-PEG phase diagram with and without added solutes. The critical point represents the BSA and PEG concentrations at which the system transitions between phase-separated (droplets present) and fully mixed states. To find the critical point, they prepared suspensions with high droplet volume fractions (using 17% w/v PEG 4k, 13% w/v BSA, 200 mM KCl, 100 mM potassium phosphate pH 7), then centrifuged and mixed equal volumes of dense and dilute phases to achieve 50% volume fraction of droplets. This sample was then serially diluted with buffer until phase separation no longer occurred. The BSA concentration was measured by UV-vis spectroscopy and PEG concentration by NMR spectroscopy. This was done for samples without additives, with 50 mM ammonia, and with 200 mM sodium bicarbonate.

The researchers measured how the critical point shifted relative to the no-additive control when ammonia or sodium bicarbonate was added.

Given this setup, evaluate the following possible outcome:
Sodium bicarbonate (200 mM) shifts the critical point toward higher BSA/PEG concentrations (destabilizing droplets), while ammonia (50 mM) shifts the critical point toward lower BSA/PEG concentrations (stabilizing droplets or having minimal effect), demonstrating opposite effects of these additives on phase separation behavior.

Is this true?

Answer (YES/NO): NO